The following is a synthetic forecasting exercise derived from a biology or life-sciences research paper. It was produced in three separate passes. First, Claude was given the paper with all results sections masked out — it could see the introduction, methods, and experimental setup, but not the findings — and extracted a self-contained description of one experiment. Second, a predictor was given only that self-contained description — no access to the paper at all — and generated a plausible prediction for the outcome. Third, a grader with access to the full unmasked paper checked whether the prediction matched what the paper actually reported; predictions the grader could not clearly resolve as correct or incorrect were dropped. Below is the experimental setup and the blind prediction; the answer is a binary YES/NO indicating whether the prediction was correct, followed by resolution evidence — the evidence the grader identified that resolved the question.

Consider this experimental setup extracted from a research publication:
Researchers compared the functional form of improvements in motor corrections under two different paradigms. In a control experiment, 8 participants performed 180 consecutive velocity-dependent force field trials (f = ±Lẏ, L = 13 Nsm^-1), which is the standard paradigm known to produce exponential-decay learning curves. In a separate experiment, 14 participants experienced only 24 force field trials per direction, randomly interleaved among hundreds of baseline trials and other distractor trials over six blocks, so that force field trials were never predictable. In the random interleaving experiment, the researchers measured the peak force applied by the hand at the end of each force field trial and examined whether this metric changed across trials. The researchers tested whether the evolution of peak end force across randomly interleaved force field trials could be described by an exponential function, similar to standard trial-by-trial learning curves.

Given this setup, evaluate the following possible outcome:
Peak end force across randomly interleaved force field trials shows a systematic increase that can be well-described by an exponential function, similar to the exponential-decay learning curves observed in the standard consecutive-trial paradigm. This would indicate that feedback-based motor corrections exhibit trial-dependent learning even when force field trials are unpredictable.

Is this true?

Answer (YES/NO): NO